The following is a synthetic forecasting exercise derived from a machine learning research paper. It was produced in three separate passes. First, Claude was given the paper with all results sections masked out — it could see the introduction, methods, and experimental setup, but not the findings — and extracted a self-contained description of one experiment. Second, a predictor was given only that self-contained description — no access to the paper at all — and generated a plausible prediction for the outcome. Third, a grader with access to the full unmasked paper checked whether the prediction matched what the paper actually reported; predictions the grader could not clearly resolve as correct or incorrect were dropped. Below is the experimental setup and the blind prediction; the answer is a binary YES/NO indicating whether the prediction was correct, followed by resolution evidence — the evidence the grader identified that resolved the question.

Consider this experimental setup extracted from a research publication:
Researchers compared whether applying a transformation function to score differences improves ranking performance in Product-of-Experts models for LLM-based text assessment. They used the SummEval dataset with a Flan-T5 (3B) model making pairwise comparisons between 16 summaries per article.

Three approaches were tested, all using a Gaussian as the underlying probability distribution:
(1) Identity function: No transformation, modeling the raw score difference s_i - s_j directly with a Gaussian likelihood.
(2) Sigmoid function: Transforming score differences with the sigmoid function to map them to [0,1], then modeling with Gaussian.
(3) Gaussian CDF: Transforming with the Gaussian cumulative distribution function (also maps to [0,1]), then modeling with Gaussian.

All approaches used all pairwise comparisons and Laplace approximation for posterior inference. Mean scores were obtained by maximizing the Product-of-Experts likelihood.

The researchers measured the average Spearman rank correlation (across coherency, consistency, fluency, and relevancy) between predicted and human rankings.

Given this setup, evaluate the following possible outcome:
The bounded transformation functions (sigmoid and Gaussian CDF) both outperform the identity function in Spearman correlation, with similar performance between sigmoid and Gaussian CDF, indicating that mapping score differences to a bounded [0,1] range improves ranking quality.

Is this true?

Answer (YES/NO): NO